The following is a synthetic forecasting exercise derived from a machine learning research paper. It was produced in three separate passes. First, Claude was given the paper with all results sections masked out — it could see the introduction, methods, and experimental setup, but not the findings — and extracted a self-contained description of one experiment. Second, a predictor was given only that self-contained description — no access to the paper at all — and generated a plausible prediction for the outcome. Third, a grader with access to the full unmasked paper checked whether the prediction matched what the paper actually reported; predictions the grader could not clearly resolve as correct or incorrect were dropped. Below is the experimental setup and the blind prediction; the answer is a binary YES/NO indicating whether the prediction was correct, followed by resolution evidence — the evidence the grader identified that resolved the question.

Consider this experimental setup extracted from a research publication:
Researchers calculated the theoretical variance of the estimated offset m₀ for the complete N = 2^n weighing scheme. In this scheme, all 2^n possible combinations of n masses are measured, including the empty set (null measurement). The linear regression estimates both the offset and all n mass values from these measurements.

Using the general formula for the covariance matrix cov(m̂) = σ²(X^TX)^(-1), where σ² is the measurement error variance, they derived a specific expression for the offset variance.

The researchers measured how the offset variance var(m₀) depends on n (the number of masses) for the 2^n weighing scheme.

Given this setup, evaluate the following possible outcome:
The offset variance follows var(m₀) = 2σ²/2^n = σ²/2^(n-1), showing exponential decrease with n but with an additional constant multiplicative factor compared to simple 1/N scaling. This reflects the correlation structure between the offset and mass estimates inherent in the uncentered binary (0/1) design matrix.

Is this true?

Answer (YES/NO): NO